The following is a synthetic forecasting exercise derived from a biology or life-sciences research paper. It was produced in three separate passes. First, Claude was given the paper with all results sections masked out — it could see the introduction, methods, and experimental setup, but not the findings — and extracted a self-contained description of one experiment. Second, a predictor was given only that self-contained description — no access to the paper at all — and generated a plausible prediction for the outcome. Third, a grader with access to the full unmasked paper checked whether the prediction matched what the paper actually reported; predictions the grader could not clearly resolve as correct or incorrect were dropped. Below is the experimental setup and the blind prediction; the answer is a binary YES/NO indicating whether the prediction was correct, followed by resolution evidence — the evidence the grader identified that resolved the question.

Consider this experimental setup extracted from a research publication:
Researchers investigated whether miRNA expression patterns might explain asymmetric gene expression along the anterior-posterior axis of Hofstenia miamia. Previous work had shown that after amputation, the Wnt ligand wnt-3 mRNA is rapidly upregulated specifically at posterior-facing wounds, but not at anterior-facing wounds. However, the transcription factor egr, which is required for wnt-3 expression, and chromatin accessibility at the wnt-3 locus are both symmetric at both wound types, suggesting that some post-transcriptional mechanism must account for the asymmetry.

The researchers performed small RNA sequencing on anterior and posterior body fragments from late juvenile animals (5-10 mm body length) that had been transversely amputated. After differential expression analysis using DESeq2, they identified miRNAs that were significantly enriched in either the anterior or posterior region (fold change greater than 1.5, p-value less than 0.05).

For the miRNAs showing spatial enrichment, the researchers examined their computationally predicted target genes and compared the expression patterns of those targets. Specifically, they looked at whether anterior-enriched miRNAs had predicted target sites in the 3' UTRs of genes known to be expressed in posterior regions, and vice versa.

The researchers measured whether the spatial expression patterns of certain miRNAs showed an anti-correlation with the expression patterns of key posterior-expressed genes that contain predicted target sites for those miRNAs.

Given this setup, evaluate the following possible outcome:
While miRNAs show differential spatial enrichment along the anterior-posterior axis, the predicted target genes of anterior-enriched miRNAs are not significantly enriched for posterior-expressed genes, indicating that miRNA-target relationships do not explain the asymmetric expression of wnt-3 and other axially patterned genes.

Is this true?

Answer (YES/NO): NO